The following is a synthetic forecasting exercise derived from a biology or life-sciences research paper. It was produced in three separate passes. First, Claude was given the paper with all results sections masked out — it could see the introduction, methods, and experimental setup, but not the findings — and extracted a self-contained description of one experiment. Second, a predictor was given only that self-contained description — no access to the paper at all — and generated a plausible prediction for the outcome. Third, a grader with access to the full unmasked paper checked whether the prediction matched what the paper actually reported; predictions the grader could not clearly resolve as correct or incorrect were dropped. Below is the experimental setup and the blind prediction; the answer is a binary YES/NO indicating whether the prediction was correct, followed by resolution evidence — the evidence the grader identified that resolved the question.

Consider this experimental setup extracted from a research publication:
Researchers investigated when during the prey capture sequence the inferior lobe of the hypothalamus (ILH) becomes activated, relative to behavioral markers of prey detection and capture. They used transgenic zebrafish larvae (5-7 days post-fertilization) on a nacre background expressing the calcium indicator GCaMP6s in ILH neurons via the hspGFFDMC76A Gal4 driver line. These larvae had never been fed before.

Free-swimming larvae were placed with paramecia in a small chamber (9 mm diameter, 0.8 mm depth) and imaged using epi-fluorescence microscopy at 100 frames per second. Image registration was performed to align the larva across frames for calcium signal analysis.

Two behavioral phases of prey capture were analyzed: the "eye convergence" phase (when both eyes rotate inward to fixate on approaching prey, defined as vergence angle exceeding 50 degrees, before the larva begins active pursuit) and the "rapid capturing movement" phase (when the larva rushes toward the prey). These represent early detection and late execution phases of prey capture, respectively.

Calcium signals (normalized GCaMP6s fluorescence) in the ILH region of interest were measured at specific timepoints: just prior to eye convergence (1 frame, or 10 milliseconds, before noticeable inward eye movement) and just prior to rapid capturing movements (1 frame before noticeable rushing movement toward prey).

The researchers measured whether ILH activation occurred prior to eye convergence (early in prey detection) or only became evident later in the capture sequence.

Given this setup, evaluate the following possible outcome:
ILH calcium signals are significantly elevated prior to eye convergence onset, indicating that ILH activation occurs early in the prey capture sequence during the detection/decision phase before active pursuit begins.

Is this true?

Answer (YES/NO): YES